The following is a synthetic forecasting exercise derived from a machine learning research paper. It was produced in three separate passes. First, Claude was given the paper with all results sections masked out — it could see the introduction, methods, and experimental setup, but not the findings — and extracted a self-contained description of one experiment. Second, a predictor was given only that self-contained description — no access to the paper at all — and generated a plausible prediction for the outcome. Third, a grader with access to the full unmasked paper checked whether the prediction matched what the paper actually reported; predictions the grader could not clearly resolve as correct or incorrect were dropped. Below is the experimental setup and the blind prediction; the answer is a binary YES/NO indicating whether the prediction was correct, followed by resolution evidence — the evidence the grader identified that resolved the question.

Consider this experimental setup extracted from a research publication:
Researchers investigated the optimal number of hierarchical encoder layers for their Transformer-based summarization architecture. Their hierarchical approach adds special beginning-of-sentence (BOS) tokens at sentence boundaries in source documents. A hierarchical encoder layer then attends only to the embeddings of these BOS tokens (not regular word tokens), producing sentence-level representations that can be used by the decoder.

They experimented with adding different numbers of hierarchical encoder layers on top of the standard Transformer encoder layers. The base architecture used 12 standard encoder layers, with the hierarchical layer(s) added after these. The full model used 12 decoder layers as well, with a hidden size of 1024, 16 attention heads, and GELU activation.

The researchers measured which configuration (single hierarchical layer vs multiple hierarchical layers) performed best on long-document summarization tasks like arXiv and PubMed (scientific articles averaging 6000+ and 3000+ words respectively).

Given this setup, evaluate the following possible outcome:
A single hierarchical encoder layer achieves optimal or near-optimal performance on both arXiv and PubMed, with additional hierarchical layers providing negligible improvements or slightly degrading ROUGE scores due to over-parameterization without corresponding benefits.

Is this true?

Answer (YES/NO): YES